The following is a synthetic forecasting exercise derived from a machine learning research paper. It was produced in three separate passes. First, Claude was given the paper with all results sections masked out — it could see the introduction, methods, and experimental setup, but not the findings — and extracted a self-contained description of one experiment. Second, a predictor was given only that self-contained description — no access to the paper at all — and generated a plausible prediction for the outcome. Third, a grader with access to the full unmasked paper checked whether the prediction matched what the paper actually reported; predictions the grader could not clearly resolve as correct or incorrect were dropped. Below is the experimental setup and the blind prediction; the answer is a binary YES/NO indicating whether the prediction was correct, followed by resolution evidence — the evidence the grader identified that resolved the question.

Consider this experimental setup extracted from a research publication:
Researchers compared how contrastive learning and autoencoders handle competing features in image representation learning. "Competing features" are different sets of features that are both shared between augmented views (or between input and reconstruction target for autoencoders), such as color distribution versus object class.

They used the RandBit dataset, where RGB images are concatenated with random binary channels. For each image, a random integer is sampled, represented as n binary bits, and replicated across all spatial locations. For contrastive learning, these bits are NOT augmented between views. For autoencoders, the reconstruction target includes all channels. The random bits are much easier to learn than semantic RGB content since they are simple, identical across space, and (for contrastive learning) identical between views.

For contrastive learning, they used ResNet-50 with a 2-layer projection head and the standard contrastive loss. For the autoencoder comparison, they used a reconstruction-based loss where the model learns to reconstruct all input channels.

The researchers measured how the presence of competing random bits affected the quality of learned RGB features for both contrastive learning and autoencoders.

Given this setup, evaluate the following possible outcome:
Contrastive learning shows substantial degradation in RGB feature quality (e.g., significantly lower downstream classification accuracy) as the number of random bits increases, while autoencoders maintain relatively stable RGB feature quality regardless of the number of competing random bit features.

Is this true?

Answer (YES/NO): YES